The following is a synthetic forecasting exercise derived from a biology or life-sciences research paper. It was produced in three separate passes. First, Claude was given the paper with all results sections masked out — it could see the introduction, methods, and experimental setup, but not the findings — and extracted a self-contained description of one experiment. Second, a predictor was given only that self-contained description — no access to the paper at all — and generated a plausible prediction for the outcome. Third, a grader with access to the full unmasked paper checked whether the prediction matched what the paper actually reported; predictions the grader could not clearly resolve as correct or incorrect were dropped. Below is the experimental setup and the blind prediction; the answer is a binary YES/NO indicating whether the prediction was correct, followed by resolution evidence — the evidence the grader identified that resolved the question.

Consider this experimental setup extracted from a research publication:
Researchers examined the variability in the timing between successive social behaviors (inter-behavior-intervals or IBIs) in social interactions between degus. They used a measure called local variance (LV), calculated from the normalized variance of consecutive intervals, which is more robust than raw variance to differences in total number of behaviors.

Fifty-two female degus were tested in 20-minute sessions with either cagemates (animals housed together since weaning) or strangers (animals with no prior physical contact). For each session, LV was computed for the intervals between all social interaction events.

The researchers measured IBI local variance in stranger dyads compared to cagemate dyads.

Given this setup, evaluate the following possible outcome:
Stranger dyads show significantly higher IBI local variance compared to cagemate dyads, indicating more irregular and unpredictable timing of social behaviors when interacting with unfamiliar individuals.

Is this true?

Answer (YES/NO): NO